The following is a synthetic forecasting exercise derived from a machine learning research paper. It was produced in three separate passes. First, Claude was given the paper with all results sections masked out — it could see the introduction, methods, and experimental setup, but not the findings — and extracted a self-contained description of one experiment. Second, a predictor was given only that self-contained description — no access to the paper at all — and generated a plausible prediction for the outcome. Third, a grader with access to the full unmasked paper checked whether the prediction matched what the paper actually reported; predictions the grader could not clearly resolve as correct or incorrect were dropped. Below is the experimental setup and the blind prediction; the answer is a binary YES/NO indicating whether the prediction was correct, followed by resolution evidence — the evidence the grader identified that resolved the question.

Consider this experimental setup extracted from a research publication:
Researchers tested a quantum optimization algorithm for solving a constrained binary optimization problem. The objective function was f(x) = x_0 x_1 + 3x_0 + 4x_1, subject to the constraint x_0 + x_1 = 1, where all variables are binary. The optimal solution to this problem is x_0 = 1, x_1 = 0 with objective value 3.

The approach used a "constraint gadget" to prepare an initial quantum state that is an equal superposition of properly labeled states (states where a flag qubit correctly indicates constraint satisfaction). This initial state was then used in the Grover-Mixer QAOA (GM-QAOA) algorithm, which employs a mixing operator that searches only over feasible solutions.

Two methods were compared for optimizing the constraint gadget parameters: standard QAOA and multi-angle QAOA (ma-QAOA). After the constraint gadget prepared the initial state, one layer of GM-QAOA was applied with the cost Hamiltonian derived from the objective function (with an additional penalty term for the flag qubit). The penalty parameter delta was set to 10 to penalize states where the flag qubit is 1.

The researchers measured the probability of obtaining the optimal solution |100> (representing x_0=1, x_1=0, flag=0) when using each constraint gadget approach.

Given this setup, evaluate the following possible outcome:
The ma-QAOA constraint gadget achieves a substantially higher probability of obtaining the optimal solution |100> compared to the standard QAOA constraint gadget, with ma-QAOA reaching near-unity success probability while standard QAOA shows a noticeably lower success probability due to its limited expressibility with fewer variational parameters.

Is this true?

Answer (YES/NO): NO